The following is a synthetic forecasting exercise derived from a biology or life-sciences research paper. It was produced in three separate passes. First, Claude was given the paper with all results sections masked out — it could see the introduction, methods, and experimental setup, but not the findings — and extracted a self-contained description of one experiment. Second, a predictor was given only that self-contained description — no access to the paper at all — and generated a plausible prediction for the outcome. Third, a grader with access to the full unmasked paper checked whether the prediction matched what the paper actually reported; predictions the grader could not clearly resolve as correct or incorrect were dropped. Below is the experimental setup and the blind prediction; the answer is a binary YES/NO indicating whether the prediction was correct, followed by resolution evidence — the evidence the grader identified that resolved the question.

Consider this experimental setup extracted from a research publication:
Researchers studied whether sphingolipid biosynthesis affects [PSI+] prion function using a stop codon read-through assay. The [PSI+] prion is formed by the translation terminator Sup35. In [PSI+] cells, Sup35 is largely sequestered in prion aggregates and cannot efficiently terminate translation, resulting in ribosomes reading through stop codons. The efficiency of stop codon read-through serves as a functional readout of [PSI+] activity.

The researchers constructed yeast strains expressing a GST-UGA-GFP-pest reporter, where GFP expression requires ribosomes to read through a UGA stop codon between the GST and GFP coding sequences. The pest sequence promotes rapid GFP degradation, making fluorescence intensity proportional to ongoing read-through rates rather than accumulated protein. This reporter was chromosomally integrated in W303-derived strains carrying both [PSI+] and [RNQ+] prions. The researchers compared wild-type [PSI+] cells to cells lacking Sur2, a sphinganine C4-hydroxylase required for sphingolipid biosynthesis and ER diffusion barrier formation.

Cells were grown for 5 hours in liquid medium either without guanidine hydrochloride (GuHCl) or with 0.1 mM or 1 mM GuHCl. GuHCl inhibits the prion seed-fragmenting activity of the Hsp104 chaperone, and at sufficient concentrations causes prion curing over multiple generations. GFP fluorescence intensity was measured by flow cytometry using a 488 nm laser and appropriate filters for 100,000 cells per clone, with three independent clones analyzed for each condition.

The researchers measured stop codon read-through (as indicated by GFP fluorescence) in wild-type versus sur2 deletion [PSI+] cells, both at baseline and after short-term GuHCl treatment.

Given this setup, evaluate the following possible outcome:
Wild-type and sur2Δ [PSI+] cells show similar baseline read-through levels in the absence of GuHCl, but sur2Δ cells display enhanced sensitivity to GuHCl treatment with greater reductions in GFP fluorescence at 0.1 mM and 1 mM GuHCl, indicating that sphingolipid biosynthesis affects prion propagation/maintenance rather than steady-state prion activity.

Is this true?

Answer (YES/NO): NO